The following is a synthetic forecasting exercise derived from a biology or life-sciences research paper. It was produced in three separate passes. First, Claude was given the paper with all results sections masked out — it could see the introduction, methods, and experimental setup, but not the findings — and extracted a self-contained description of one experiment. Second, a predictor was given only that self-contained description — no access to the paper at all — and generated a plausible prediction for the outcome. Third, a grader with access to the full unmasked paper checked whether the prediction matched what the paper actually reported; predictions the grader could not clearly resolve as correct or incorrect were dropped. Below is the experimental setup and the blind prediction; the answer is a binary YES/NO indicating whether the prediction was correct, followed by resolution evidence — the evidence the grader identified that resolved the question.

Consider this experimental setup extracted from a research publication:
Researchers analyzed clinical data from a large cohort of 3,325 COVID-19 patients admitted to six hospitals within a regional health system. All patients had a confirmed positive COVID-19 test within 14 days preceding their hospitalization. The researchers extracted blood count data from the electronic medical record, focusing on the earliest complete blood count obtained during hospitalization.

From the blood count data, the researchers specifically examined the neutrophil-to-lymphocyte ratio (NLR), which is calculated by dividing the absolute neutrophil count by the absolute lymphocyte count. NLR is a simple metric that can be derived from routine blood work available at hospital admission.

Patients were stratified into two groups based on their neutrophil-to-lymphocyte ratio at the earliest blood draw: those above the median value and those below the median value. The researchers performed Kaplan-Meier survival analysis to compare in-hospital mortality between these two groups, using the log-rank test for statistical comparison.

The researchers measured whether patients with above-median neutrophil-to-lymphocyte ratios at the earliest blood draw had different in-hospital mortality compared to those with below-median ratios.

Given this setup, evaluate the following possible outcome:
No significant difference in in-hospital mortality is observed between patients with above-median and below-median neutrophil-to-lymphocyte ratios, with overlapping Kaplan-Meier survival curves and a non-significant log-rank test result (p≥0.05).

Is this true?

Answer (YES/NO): YES